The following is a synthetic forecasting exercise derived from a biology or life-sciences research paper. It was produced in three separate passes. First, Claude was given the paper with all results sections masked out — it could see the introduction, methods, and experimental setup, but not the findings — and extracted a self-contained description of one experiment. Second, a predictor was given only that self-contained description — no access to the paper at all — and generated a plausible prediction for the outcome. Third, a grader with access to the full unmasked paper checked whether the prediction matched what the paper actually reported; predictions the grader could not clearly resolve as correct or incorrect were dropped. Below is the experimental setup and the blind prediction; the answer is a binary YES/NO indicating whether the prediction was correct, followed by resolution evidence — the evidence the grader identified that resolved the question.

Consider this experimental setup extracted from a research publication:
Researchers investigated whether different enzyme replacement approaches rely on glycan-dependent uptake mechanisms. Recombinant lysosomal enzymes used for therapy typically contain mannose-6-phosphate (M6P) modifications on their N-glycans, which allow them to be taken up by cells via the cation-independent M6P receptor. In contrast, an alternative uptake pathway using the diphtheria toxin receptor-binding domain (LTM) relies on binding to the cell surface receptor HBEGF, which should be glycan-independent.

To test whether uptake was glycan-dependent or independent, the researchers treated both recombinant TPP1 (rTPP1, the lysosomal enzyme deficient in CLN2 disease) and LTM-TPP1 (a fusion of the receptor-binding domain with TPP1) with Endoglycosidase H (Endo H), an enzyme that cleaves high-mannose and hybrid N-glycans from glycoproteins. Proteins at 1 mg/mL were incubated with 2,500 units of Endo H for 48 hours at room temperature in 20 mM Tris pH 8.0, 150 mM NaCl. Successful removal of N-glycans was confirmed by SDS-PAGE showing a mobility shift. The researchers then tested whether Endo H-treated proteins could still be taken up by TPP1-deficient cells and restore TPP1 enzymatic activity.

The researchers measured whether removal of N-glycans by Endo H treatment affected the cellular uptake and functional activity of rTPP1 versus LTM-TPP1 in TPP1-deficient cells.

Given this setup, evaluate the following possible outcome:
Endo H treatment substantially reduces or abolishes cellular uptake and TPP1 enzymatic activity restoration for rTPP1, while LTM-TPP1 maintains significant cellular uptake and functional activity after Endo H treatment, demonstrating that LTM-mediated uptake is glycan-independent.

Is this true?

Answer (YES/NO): YES